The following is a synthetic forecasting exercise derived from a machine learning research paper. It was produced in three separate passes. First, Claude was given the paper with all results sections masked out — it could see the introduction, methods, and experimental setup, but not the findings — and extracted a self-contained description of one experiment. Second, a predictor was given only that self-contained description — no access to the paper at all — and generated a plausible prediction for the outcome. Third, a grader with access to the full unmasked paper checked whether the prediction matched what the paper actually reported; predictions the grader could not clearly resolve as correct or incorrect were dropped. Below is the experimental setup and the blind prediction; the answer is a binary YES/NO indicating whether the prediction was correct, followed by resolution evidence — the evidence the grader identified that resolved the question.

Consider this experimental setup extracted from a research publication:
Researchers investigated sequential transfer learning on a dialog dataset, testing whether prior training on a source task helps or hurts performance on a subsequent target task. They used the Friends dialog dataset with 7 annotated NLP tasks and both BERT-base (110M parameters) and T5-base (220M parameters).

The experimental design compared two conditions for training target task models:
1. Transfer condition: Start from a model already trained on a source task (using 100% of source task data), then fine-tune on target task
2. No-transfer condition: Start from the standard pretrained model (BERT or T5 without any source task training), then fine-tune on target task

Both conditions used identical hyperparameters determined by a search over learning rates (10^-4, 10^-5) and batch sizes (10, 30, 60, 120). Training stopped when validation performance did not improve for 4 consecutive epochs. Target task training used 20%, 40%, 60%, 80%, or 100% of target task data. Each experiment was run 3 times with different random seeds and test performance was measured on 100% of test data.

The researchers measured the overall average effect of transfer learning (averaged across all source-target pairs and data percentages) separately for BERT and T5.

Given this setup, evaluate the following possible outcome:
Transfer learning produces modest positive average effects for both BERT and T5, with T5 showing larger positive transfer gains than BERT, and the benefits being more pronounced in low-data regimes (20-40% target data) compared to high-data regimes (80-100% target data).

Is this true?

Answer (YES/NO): NO